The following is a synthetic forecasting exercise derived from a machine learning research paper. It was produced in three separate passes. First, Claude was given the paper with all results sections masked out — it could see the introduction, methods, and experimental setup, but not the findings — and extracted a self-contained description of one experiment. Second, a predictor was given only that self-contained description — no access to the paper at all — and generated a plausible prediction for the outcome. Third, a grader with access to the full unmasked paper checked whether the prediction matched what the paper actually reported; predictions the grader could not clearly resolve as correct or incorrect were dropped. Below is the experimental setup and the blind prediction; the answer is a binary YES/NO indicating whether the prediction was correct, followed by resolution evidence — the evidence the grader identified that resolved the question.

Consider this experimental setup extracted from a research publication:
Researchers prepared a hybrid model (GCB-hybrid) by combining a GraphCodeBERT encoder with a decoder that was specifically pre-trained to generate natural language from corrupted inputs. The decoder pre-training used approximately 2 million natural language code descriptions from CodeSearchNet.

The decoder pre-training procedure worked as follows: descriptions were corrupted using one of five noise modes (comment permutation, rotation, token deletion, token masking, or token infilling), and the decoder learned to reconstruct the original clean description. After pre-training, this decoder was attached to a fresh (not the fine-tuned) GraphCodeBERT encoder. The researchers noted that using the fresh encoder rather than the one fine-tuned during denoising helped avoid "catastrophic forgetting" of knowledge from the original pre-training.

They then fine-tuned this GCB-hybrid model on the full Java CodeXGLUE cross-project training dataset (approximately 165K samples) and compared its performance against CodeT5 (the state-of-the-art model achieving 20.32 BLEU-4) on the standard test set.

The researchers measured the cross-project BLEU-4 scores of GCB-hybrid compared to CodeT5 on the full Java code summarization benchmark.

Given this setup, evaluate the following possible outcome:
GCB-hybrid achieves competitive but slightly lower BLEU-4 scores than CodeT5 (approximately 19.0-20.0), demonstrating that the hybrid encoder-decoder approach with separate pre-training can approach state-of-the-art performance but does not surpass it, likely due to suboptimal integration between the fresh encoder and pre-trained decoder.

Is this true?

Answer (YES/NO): YES